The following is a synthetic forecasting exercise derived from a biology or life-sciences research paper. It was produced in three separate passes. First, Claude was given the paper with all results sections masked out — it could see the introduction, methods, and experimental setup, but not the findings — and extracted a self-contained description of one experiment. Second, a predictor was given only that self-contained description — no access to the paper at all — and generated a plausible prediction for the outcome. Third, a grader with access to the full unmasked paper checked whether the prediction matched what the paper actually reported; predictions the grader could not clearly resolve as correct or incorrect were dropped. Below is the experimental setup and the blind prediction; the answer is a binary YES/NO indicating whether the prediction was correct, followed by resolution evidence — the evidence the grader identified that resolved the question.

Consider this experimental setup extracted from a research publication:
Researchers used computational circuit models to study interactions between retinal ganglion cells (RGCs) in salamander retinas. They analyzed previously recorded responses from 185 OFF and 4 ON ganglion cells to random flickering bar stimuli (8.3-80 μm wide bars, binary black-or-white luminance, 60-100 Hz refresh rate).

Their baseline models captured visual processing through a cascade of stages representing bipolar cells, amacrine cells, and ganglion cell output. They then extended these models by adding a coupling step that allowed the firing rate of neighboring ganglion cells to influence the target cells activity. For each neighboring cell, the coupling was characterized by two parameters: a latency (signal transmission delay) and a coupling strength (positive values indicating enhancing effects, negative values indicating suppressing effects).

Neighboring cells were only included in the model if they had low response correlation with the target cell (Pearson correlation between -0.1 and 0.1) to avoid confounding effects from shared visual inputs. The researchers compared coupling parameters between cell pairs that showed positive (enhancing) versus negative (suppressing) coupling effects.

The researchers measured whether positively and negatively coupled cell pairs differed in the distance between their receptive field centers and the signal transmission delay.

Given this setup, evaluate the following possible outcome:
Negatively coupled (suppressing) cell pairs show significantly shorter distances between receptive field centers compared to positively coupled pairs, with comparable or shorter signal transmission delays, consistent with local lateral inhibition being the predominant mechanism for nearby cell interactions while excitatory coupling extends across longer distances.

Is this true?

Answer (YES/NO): NO